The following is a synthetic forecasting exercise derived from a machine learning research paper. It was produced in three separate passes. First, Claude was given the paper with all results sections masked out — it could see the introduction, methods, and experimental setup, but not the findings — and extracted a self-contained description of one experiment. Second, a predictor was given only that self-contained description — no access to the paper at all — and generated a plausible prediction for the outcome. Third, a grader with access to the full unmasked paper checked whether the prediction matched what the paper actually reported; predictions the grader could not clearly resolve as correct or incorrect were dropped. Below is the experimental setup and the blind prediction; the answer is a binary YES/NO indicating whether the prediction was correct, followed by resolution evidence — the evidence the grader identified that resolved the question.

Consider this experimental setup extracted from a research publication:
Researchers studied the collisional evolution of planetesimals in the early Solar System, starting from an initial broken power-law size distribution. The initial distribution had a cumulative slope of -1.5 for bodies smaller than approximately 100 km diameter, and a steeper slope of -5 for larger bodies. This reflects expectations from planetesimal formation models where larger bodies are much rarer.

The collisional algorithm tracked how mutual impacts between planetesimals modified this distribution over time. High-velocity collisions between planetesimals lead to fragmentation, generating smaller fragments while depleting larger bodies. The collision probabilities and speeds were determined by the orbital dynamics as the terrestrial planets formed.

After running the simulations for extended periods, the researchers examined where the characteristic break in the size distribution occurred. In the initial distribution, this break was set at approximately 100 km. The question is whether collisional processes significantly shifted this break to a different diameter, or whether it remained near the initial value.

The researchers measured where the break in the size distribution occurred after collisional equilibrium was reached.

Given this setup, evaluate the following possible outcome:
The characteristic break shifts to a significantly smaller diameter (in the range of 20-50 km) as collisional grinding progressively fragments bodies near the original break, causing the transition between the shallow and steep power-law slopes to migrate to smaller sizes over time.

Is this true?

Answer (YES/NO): NO